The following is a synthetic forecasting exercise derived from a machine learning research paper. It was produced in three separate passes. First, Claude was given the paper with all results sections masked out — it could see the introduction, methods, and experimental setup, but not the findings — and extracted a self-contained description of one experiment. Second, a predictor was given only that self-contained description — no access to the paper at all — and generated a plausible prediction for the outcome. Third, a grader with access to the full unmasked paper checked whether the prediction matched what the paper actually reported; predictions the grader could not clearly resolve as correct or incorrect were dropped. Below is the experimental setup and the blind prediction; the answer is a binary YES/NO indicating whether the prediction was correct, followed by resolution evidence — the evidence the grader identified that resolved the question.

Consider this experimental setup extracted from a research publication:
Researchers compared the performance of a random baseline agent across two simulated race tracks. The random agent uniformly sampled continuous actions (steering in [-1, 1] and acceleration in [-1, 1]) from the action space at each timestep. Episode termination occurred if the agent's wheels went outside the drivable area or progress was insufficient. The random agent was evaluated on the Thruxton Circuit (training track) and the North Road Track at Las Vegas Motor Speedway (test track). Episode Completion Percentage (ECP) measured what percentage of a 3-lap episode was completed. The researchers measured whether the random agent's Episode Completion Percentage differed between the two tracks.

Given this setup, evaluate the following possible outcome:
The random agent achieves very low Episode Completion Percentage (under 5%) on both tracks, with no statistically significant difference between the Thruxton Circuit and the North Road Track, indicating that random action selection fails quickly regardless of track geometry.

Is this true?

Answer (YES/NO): NO